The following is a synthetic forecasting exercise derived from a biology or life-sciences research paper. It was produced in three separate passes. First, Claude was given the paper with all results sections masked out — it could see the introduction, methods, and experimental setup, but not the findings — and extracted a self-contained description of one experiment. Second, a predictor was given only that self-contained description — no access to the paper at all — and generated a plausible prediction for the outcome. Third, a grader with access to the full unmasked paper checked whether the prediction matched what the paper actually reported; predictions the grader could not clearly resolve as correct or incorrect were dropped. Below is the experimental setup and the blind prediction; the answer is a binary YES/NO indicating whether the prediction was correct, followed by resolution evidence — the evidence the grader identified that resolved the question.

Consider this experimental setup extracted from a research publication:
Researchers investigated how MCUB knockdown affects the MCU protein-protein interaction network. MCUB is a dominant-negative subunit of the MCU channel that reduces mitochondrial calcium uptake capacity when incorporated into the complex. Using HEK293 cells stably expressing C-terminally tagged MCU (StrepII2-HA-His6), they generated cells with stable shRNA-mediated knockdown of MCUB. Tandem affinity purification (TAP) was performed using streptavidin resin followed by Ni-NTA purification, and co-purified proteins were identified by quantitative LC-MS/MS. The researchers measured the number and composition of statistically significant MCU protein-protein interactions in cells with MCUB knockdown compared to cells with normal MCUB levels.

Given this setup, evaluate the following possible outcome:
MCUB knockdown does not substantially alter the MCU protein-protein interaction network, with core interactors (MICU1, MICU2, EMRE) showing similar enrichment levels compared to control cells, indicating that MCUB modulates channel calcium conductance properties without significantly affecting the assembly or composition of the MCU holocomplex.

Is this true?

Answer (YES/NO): NO